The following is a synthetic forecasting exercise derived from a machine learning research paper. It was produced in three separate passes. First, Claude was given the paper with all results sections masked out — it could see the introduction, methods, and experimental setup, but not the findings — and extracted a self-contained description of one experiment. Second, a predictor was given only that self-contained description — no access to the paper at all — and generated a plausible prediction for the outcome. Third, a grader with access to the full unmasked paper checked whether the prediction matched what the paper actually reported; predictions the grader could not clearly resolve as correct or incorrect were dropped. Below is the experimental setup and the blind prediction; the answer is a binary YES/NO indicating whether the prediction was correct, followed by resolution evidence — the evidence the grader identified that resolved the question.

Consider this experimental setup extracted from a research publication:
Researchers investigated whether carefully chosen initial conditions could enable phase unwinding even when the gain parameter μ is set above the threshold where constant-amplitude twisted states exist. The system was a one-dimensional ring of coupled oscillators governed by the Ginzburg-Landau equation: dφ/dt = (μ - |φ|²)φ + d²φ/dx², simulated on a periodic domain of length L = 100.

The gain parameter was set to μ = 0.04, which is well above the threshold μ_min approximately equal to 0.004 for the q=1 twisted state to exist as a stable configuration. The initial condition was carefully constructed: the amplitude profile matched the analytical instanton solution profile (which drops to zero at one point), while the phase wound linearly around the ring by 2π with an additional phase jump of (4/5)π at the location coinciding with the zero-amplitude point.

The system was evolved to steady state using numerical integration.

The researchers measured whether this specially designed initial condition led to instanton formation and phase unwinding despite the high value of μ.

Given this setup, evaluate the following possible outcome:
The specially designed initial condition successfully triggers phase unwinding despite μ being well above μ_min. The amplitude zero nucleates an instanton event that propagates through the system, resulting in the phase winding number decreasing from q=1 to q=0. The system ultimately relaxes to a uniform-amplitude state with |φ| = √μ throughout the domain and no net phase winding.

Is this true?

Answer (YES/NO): YES